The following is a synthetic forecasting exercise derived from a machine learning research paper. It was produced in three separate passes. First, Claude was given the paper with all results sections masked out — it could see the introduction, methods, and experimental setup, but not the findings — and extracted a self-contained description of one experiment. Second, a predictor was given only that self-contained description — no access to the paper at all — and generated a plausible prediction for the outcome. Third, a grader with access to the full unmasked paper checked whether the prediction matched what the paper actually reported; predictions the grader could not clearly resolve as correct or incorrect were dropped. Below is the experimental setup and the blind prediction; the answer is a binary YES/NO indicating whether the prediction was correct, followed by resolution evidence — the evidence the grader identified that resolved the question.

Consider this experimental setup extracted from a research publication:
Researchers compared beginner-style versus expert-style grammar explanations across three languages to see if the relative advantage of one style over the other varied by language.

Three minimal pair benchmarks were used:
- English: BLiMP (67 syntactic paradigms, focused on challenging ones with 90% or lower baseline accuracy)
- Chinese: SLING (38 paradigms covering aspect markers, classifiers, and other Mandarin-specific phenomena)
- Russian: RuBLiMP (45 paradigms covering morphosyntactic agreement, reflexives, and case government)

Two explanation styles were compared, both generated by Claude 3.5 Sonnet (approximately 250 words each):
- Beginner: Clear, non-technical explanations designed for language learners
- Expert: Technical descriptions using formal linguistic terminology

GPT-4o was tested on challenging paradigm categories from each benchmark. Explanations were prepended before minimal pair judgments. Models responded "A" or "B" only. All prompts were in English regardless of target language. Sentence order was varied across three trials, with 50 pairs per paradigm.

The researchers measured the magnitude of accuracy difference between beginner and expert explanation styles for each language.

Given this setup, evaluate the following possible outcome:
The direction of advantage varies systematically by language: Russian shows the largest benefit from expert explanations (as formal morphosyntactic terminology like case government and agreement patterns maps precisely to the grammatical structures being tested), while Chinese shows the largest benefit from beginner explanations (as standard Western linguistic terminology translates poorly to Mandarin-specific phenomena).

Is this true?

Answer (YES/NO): NO